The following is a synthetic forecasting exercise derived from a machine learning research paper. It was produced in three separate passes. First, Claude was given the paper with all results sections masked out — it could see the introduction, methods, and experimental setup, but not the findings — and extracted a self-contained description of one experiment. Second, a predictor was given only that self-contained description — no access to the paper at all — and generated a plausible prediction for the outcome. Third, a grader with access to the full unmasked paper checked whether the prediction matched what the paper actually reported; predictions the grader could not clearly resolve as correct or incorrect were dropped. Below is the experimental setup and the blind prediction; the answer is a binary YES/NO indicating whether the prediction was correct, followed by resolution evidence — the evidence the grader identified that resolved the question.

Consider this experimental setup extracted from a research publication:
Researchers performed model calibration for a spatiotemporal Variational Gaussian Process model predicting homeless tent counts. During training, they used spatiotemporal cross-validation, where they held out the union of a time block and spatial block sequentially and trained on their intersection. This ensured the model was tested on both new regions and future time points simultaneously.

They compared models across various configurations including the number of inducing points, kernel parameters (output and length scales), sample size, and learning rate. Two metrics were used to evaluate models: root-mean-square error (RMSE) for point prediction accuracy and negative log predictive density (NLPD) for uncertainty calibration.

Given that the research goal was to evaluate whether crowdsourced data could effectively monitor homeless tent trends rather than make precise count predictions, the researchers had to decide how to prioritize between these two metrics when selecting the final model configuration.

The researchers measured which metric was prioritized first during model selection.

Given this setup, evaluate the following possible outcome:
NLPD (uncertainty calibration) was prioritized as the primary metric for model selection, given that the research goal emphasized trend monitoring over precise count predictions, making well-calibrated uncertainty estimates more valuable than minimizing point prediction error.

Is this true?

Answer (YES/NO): YES